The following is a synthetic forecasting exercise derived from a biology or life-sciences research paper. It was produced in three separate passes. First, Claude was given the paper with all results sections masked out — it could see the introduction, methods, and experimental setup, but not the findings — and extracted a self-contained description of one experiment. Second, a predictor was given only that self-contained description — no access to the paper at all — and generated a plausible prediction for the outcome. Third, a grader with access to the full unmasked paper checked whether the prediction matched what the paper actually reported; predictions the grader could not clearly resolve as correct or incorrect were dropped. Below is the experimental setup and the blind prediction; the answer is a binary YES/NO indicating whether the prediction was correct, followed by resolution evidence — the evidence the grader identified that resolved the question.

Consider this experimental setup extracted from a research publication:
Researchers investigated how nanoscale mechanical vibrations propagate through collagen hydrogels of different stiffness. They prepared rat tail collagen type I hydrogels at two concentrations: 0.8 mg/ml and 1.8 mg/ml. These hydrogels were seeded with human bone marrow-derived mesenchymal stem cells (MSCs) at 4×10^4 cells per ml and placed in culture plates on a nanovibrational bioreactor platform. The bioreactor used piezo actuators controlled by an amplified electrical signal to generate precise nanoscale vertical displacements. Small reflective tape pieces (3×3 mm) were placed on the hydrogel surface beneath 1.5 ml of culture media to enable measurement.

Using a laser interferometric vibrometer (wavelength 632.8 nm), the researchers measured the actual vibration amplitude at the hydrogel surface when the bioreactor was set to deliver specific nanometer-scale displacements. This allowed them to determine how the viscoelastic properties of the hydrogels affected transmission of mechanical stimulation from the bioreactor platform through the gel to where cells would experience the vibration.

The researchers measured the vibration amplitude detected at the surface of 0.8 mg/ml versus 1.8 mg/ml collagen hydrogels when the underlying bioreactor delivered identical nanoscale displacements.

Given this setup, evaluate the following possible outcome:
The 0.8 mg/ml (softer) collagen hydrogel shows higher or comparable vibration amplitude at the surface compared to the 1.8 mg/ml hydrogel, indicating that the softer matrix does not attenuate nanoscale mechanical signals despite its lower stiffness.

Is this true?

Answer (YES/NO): YES